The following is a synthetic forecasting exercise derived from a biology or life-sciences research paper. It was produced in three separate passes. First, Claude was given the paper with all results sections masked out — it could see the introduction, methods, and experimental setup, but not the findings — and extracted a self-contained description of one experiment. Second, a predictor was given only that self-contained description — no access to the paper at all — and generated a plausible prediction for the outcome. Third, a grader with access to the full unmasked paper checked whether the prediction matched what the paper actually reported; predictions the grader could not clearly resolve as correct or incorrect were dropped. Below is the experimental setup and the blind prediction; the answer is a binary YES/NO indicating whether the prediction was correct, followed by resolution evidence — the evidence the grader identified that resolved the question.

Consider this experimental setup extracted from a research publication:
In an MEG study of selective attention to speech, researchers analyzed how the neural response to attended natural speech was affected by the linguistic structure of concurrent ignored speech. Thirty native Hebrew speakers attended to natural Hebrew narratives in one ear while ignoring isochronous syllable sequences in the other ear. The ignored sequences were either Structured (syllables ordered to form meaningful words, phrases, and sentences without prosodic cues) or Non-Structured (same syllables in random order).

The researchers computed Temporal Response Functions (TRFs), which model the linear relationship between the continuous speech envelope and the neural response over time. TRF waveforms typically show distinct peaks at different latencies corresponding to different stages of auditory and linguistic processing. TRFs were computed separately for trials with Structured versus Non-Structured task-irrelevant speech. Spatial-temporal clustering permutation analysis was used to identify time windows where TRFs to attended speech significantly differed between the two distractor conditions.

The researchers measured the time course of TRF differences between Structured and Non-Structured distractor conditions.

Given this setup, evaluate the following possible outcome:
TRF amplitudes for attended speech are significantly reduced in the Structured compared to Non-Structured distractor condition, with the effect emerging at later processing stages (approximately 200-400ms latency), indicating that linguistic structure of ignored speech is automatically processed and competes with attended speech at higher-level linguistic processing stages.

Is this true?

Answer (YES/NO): NO